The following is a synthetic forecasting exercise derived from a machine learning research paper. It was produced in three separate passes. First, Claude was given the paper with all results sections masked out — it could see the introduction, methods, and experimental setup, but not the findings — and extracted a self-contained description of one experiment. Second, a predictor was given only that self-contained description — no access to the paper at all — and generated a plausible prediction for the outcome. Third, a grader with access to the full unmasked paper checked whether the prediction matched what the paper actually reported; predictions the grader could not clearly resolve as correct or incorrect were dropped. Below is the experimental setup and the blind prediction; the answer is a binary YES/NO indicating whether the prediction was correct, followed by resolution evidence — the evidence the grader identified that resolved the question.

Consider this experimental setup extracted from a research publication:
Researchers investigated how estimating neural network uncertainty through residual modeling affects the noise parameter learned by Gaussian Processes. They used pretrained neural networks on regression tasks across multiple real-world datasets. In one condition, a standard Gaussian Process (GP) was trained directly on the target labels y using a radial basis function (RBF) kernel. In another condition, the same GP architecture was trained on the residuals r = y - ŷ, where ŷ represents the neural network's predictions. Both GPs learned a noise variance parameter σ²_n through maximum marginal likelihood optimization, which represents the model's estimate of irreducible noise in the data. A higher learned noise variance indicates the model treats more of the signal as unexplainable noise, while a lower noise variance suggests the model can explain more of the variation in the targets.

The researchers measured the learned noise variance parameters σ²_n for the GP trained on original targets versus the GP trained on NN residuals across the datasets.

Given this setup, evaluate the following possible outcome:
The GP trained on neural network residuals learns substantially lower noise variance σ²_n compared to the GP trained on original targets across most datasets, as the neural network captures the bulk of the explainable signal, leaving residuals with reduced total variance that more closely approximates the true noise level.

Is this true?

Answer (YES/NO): YES